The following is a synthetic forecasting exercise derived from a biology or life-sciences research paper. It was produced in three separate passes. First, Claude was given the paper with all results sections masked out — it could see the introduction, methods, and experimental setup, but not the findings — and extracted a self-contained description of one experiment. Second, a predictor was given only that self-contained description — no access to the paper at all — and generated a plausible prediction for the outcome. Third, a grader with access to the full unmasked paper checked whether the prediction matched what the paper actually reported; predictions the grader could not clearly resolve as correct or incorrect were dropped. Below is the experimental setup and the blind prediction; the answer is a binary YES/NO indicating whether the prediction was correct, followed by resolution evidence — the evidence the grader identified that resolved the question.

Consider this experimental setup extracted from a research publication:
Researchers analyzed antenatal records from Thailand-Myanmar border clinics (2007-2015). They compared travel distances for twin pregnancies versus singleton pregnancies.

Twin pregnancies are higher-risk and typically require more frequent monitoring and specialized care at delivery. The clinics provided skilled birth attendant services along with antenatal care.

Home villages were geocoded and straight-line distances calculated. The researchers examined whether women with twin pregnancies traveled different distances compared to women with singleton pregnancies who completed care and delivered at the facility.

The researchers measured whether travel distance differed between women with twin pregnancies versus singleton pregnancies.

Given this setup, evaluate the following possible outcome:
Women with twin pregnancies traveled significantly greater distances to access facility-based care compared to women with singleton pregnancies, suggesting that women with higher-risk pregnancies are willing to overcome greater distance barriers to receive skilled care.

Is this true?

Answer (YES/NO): YES